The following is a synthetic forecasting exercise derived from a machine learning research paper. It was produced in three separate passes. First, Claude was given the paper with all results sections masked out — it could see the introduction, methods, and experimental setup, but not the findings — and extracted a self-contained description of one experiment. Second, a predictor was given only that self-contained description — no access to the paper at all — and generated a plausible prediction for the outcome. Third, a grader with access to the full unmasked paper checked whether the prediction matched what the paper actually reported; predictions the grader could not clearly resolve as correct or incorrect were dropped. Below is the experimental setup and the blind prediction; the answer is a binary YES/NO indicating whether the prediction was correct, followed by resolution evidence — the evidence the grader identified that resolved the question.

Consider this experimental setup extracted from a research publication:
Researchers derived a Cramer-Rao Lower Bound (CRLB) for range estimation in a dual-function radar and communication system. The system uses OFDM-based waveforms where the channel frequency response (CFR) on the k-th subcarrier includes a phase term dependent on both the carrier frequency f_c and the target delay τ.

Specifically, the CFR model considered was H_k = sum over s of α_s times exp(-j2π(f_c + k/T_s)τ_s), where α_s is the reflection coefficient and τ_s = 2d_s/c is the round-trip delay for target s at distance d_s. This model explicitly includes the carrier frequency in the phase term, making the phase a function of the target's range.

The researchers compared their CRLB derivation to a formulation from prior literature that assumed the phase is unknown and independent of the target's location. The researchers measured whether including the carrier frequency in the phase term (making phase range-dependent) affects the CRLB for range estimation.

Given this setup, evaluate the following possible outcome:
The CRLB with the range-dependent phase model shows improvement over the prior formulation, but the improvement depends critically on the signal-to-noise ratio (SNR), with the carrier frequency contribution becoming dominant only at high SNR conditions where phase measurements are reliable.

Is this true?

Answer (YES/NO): NO